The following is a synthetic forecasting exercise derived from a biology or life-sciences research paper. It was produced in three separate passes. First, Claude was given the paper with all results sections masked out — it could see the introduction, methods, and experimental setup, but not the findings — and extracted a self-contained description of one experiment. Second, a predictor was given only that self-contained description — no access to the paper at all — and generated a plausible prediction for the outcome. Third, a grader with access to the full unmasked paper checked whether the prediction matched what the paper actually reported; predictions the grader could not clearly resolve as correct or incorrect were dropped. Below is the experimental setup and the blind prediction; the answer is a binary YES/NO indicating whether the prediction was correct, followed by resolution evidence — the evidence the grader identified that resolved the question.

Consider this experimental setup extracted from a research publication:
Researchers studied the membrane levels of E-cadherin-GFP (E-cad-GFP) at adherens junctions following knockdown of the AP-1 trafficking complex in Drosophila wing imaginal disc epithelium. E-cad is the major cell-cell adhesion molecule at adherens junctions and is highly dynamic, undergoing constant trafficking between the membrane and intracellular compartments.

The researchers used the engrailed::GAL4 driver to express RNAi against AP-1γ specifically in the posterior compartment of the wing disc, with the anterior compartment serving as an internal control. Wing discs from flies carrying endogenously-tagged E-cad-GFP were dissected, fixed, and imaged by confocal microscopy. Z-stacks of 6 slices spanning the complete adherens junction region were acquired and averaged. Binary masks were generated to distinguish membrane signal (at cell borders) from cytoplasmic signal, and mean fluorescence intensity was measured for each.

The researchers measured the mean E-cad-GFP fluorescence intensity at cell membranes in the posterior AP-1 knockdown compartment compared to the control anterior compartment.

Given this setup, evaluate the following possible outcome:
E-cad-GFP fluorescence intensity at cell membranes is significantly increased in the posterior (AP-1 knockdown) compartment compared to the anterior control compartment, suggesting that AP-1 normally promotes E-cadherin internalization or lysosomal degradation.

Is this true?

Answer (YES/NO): NO